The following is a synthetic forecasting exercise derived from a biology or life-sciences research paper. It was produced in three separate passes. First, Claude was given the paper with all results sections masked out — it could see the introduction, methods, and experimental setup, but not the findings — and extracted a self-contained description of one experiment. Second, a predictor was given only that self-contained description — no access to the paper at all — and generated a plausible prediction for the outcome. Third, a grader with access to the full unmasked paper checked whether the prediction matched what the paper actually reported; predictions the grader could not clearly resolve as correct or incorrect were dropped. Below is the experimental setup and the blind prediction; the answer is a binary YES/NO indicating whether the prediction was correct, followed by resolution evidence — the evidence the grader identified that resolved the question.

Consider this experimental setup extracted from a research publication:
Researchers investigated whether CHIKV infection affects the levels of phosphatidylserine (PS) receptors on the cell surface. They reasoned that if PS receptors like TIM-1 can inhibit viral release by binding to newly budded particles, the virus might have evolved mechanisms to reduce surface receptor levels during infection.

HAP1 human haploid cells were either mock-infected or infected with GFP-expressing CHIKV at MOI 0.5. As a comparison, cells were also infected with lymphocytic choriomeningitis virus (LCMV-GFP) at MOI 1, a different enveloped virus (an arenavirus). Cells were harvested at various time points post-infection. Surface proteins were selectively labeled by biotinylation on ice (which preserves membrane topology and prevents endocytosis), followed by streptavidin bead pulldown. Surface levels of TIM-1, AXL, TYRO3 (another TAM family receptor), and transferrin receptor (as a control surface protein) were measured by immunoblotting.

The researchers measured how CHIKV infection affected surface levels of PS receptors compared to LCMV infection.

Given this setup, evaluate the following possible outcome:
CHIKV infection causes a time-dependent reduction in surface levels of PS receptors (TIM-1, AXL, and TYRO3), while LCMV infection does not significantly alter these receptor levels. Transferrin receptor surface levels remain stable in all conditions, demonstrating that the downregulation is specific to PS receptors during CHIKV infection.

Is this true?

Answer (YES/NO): NO